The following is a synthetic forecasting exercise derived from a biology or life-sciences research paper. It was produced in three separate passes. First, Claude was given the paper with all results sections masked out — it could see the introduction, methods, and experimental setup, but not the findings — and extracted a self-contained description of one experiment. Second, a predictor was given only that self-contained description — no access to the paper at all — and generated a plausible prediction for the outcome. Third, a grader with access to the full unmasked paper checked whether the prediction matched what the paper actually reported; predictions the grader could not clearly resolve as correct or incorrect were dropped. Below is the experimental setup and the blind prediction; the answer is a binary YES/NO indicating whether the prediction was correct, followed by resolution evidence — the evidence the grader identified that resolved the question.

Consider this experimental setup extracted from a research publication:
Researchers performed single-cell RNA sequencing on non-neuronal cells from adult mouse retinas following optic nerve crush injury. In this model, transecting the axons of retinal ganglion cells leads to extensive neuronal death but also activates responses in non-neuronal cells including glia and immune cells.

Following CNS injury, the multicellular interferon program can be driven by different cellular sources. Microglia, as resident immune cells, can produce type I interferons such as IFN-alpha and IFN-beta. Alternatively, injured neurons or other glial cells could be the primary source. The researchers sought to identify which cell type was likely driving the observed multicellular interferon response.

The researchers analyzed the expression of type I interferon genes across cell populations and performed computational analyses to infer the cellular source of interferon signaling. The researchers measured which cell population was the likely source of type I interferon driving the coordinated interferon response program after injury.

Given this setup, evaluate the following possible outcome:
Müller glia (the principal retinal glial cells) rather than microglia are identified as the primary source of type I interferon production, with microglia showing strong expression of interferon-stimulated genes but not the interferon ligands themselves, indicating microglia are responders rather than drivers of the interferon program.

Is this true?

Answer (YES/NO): NO